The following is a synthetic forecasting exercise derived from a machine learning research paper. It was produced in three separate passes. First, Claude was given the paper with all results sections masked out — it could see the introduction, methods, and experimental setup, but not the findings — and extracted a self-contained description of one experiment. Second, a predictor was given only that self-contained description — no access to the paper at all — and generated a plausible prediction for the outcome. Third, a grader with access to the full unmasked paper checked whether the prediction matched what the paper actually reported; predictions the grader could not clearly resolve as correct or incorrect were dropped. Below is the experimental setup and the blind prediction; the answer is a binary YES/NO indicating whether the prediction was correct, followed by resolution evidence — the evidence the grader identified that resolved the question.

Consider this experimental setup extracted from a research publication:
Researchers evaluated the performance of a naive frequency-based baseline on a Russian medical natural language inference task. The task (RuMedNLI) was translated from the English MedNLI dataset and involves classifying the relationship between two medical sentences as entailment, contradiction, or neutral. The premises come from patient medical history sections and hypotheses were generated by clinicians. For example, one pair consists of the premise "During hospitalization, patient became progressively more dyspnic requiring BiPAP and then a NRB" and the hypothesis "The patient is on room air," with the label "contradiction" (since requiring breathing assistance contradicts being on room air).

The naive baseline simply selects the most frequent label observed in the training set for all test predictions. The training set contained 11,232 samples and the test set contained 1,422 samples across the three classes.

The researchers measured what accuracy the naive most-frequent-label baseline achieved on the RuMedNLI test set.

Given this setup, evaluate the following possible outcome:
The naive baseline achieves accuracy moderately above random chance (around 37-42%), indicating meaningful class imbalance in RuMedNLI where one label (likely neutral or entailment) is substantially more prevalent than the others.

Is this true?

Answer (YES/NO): NO